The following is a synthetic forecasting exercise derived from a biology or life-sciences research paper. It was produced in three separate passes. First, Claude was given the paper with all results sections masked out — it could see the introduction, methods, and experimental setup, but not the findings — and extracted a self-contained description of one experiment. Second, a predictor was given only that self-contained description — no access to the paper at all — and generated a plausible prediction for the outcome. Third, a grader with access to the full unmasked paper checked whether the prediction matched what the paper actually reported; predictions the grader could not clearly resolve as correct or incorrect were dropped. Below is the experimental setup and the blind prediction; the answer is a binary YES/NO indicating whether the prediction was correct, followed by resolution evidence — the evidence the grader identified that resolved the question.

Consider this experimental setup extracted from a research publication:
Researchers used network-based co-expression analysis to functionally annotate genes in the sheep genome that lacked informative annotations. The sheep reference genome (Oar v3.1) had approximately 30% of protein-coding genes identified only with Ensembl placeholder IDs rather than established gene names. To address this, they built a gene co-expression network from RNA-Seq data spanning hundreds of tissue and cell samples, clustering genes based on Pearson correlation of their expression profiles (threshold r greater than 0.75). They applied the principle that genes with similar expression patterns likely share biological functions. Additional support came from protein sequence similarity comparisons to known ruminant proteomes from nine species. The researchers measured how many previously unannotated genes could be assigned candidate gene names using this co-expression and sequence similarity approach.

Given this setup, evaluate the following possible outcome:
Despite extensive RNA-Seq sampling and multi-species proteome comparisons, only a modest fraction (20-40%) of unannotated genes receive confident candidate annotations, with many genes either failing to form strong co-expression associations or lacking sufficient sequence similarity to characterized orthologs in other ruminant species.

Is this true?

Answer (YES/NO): NO